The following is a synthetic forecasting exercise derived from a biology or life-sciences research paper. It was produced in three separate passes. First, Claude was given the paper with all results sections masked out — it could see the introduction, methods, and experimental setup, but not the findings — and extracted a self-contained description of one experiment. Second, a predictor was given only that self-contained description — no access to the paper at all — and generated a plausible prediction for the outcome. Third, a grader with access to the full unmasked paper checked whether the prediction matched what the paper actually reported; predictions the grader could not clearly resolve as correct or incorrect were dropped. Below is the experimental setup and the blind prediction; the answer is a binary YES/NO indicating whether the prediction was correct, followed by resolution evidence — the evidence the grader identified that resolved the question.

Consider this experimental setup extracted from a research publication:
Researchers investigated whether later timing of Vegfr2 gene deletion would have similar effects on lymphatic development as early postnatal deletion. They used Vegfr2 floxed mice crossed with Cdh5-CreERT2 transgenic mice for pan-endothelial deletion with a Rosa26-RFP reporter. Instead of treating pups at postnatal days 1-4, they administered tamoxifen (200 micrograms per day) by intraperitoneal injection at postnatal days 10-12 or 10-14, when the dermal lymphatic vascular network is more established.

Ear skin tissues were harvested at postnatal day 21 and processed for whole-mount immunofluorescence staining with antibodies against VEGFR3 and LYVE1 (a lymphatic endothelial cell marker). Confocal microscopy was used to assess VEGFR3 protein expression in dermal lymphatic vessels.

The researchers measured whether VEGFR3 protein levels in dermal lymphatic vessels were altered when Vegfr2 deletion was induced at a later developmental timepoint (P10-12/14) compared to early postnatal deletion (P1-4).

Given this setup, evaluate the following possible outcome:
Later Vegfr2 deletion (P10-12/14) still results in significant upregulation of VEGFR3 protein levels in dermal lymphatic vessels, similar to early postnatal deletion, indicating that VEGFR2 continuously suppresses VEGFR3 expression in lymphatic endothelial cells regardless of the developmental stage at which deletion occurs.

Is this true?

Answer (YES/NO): NO